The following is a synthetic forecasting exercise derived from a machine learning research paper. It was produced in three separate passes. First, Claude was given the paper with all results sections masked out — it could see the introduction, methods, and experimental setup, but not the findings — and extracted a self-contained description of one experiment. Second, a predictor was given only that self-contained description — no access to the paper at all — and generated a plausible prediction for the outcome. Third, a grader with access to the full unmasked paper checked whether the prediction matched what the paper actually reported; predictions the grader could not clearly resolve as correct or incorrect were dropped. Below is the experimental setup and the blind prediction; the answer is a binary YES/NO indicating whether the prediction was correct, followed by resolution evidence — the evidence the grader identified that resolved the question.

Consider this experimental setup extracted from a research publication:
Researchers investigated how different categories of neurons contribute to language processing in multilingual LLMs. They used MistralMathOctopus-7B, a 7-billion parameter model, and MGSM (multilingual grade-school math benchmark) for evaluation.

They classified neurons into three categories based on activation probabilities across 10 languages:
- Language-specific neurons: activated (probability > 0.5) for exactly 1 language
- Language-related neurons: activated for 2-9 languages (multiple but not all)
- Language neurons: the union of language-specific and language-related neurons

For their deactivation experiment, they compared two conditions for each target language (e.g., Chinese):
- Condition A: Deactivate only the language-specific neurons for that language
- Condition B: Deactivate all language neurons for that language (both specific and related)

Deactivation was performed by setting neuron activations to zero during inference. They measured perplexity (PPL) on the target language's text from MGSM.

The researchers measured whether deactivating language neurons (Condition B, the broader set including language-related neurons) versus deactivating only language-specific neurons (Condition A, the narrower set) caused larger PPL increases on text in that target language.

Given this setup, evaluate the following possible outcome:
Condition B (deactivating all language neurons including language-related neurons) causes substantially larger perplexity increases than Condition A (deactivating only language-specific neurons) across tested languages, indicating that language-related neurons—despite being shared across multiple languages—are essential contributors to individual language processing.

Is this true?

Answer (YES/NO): YES